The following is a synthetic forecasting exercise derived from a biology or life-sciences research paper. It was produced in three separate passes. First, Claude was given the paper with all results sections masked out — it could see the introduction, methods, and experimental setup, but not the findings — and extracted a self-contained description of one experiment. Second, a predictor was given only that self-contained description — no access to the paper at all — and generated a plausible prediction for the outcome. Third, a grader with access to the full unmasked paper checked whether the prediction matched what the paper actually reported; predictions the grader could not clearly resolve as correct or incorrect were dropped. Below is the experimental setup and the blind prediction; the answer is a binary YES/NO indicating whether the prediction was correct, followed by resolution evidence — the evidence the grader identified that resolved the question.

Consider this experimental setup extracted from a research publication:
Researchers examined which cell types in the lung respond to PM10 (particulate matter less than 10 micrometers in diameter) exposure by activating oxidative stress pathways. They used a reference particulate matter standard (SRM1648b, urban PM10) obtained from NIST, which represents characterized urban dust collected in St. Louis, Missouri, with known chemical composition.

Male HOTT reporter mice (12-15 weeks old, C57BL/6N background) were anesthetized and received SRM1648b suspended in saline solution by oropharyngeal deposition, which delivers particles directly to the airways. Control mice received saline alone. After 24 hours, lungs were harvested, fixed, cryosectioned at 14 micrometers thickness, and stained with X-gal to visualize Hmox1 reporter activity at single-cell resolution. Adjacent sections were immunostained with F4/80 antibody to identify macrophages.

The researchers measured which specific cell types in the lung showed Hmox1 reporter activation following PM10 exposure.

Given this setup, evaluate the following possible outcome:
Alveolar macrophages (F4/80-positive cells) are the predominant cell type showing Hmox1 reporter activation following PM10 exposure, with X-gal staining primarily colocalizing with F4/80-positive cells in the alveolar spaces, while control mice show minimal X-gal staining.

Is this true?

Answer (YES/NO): NO